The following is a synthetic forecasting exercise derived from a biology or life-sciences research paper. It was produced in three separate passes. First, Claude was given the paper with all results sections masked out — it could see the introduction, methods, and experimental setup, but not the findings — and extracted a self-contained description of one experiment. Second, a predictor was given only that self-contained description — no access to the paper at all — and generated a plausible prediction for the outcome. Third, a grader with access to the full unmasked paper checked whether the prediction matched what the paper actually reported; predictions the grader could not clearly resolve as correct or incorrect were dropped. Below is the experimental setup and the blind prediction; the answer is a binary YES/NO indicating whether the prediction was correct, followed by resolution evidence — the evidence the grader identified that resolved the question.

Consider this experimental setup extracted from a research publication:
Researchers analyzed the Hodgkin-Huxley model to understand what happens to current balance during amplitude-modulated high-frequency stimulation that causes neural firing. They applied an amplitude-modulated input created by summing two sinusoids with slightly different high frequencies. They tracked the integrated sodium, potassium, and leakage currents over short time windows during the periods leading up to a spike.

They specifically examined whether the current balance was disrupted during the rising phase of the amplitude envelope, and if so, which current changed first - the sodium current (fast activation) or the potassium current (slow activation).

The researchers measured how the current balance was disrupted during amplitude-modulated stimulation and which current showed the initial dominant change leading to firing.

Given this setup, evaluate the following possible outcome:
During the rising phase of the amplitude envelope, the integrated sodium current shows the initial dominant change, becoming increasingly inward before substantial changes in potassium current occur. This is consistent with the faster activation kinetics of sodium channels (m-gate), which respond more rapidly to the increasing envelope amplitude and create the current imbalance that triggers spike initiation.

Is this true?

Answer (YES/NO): YES